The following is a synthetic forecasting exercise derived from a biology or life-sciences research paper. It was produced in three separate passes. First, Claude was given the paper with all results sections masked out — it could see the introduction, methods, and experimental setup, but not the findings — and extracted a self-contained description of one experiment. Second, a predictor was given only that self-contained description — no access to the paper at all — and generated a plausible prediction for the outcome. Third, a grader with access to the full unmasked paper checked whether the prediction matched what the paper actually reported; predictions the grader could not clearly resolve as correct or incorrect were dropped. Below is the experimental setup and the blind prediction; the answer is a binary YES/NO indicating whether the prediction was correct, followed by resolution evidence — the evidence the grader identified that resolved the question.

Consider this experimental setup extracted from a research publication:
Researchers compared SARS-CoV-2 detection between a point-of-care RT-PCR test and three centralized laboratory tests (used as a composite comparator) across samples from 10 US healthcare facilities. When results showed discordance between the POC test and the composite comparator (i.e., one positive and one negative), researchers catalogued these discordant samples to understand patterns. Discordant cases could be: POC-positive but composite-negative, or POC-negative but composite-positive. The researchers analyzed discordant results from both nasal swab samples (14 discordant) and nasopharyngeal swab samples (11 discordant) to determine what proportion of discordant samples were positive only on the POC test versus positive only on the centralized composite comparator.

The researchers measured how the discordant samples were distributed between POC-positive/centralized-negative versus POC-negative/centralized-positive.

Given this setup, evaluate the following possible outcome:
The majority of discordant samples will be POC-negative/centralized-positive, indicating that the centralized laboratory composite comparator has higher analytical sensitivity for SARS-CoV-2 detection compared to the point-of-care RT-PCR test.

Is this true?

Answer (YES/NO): YES